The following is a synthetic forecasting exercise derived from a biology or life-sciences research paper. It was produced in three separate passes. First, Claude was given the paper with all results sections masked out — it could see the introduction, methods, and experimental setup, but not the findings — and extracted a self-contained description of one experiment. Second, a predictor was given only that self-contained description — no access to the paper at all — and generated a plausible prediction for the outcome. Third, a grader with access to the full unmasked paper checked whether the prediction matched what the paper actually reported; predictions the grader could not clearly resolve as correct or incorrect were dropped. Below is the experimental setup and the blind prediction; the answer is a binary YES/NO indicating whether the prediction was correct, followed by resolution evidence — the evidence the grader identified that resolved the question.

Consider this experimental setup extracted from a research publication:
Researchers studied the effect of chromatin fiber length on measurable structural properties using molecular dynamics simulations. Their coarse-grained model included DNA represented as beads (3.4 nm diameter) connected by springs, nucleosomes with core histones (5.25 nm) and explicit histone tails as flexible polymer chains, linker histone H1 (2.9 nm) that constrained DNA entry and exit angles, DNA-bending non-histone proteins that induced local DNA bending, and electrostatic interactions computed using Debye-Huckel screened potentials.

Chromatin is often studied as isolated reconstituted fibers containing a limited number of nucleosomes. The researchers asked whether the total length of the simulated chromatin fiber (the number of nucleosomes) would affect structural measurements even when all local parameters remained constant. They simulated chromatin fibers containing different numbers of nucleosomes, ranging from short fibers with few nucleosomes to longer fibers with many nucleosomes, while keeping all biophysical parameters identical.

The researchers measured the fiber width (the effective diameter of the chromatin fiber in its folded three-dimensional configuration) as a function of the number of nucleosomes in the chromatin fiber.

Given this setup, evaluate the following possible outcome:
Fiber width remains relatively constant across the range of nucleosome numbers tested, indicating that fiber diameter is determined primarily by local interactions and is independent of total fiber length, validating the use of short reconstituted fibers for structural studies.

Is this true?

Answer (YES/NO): NO